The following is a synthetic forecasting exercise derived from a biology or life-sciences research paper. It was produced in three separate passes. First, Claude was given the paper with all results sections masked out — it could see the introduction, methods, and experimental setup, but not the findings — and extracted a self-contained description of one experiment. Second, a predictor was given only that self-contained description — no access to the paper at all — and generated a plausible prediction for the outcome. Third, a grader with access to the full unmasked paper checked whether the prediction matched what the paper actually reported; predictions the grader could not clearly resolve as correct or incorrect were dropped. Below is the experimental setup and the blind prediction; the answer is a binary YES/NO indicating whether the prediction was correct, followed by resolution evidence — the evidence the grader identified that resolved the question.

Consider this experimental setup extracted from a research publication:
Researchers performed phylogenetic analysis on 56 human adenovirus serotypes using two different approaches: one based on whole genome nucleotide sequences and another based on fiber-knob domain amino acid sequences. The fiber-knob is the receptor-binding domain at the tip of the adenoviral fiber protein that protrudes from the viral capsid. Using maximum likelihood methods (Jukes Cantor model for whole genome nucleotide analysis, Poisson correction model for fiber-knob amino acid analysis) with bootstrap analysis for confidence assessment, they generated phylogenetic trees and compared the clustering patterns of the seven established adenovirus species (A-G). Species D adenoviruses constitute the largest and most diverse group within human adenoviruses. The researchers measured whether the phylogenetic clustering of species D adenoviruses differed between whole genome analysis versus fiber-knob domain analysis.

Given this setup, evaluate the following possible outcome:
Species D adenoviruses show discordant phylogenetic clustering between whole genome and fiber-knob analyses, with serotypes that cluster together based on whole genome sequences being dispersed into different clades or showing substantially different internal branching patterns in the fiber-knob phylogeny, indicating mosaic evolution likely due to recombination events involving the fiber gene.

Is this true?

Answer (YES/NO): YES